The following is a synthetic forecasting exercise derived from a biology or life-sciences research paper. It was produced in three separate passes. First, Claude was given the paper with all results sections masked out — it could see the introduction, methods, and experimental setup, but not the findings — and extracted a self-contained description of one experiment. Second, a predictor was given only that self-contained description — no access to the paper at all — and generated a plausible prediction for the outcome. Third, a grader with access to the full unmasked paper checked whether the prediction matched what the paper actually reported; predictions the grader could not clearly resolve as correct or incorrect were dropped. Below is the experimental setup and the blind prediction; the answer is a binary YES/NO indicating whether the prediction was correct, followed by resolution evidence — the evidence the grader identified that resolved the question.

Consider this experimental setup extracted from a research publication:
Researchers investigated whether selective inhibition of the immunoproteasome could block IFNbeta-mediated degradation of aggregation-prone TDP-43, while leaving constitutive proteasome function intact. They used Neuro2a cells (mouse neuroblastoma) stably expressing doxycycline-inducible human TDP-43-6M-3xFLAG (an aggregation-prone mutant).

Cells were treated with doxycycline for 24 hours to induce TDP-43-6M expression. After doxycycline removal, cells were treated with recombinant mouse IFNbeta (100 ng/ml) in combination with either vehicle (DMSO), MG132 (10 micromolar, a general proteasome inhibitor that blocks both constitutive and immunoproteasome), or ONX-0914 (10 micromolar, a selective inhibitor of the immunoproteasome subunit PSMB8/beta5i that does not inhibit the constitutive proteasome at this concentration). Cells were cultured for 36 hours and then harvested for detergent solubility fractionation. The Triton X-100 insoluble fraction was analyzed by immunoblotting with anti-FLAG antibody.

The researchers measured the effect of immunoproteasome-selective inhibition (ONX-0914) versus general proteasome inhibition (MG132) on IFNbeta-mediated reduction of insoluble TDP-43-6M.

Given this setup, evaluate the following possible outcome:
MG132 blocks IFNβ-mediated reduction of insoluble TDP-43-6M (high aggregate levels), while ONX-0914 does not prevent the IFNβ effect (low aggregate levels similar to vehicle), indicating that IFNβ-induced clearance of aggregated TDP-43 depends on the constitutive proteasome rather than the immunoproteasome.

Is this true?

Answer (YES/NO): NO